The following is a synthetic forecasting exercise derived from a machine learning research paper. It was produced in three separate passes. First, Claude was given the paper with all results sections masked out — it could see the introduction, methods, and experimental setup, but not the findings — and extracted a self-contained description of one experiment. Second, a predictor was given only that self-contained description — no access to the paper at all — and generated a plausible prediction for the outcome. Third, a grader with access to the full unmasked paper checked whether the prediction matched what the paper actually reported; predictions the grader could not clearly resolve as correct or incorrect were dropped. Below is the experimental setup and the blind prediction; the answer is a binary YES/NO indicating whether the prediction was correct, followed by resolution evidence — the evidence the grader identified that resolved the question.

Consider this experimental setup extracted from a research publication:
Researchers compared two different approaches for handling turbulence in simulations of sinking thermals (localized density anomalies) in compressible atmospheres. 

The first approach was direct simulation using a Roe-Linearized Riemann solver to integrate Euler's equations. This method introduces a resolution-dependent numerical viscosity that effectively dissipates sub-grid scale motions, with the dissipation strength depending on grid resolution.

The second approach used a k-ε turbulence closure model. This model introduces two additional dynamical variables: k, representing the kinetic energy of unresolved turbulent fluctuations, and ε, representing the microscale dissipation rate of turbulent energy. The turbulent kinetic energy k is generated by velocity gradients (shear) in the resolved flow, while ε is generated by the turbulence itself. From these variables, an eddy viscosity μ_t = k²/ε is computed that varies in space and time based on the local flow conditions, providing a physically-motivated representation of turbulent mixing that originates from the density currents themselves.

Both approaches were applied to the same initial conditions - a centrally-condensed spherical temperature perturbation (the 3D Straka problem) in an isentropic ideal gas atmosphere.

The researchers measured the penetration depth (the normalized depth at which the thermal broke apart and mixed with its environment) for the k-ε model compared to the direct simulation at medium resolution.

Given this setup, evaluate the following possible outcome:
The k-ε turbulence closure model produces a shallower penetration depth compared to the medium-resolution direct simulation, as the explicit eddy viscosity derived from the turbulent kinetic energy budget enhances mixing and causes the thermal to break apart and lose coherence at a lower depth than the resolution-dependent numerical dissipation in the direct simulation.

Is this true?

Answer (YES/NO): YES